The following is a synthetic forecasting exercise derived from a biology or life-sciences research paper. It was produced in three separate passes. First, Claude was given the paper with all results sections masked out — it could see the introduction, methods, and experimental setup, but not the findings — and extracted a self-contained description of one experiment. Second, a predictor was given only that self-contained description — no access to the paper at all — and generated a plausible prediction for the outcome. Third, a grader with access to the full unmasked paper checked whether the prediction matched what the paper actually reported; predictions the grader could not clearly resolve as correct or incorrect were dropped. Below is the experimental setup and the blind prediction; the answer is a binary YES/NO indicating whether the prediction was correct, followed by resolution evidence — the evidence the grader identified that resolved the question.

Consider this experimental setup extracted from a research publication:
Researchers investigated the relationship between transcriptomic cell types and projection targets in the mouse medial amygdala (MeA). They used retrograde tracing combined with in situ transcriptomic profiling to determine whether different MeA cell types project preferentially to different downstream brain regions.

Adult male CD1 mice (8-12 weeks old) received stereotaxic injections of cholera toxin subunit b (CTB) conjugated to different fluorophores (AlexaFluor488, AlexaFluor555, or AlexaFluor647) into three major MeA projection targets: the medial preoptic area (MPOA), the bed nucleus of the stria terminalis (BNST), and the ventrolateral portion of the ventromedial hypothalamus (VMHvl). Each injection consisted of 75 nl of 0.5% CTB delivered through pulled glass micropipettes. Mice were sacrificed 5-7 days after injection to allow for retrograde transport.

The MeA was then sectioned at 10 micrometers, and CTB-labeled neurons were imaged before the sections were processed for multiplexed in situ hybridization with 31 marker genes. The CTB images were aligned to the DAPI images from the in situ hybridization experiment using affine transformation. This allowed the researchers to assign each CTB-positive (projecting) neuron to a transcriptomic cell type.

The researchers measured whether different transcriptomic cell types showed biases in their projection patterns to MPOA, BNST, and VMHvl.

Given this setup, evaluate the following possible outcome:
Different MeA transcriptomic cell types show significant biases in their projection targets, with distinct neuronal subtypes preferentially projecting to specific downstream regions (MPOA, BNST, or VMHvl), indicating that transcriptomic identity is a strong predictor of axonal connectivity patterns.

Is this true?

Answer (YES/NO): NO